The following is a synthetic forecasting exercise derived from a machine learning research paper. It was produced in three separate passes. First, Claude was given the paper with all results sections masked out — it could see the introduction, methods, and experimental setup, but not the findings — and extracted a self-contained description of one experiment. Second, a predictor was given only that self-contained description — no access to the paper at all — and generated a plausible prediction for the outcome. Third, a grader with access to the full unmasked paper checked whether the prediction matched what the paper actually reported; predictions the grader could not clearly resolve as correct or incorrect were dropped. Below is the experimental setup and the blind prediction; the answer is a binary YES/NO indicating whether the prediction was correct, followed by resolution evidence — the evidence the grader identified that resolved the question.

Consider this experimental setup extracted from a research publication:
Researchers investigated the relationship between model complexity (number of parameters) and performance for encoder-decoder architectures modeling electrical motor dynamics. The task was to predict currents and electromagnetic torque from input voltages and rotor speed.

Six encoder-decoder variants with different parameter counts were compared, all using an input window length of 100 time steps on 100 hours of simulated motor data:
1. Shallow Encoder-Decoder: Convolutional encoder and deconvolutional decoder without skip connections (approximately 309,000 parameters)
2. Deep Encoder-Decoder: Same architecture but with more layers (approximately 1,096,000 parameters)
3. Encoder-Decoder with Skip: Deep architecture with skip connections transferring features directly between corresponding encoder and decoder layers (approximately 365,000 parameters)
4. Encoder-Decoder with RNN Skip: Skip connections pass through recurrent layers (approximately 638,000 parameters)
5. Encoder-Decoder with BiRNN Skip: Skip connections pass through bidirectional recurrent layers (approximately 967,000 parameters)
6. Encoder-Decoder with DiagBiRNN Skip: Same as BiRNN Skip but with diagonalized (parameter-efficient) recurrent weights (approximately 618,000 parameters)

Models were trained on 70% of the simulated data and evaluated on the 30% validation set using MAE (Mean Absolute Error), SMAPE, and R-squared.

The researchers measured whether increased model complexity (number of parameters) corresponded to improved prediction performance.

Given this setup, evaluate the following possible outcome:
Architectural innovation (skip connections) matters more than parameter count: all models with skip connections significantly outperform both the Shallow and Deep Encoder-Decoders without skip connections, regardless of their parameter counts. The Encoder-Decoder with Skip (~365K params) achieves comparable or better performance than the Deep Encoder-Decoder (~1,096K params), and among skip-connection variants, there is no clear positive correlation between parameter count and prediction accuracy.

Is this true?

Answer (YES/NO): YES